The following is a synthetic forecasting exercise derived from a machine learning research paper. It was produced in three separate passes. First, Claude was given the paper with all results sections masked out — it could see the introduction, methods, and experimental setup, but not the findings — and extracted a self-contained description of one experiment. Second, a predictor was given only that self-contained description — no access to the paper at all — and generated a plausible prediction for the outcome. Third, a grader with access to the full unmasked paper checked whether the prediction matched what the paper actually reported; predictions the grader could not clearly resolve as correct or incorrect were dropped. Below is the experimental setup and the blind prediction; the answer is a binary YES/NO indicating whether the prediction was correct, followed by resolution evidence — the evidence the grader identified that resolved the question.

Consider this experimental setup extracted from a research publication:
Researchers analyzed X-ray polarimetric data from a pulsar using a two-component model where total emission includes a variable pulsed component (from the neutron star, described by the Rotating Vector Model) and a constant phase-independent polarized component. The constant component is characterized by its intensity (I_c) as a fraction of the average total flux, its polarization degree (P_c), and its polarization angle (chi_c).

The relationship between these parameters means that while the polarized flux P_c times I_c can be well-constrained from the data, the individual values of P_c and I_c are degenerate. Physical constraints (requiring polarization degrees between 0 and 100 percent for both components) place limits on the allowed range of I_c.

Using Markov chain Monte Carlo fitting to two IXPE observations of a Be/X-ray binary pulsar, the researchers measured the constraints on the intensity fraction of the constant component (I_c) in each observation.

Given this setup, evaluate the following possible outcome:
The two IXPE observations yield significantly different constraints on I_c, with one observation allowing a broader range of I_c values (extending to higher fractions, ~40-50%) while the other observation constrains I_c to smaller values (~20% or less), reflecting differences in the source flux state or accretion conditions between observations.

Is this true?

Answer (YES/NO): NO